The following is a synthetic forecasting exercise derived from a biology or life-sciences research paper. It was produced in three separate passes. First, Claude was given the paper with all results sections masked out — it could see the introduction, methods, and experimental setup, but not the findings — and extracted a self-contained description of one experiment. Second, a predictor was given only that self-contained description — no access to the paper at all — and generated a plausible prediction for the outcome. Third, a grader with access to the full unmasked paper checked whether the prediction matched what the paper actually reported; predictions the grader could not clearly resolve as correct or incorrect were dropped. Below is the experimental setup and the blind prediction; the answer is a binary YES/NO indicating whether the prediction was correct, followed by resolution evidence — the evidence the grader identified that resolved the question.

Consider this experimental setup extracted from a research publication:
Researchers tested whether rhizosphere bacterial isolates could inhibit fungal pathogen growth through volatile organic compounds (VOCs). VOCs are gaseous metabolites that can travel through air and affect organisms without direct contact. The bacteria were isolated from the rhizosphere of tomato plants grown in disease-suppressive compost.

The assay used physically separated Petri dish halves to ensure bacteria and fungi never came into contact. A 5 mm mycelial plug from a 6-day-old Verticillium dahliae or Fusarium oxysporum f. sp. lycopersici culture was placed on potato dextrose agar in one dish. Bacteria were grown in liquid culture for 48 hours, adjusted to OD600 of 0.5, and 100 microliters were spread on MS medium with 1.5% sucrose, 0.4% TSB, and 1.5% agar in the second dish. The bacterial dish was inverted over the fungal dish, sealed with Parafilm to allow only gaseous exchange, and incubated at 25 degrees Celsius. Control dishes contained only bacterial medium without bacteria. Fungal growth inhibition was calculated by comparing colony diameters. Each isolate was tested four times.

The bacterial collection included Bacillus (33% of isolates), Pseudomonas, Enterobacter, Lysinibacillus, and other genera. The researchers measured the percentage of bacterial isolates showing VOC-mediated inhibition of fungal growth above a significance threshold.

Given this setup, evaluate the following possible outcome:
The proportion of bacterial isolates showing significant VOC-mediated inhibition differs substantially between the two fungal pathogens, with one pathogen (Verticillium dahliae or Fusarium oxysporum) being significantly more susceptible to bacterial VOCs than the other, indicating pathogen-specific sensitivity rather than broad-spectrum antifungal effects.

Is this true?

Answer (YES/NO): NO